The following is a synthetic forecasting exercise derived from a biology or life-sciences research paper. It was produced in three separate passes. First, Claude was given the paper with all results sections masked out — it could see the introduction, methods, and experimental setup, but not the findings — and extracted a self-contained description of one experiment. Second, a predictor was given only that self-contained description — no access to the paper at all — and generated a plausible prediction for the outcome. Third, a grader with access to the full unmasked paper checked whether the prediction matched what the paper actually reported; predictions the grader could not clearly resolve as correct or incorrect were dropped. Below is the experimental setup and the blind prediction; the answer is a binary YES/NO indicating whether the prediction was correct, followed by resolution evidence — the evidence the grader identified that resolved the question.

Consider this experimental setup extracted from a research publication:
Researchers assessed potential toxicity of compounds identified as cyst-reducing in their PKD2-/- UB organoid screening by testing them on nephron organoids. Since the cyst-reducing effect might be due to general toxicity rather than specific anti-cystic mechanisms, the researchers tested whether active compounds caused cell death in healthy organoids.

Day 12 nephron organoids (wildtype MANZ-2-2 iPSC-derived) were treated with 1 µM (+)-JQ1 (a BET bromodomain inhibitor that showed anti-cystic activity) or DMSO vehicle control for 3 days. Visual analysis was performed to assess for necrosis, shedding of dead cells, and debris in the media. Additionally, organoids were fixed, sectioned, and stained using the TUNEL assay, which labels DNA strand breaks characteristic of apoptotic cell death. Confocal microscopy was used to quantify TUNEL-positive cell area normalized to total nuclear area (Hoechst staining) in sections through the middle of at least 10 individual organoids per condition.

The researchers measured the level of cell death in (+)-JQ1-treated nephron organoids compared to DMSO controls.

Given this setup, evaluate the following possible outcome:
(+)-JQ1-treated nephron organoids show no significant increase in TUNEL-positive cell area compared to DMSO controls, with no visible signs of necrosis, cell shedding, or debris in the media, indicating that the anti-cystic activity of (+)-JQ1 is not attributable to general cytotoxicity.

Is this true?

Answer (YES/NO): YES